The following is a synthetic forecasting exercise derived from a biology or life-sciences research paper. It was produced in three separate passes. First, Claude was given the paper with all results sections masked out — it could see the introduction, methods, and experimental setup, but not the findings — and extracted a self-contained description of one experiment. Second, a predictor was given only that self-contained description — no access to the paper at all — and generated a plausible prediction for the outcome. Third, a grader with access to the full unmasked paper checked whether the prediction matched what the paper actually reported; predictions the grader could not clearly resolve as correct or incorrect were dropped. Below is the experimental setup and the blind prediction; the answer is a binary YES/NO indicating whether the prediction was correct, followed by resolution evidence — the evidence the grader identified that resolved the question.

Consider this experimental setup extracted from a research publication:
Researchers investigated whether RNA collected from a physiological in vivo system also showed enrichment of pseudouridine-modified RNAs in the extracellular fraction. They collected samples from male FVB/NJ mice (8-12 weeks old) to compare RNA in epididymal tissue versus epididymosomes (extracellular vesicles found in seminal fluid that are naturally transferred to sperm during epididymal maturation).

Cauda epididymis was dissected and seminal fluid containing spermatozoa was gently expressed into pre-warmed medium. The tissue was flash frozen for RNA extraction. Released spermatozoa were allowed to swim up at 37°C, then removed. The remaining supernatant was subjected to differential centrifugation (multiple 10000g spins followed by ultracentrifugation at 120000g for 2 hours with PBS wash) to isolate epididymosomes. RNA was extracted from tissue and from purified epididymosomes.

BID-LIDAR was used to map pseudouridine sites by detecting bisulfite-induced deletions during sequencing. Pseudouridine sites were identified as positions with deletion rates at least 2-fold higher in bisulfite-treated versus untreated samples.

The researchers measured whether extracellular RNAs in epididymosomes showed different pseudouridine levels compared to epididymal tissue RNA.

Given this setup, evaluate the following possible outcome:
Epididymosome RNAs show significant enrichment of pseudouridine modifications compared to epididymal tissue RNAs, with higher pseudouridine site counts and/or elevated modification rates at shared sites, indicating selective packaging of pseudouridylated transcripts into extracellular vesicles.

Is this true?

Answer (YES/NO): YES